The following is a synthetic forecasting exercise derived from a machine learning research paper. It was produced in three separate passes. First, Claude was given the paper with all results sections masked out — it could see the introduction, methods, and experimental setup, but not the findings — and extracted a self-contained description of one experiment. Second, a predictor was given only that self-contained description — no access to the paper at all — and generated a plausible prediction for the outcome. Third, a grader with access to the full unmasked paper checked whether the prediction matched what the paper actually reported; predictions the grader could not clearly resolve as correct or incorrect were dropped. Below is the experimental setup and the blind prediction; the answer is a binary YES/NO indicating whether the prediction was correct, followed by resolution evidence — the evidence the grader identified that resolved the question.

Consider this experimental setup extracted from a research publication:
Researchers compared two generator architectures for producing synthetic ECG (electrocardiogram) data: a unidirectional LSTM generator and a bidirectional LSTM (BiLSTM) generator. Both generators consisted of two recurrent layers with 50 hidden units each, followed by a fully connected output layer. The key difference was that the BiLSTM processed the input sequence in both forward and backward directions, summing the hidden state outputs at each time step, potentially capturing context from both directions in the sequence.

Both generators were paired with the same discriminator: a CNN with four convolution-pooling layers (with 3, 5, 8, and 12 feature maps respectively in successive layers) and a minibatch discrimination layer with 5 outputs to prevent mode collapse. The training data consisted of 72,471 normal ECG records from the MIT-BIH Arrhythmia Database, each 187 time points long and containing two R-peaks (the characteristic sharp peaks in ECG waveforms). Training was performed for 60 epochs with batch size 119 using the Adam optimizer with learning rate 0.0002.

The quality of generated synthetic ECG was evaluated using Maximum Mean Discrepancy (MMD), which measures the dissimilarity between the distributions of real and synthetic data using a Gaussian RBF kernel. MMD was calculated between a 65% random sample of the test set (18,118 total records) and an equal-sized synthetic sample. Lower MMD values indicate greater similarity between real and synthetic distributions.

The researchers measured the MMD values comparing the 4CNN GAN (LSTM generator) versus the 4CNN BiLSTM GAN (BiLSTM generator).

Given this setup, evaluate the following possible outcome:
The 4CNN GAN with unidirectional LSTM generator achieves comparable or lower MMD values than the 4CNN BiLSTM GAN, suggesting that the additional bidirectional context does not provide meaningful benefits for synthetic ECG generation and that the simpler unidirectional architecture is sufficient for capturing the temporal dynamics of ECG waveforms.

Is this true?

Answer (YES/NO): YES